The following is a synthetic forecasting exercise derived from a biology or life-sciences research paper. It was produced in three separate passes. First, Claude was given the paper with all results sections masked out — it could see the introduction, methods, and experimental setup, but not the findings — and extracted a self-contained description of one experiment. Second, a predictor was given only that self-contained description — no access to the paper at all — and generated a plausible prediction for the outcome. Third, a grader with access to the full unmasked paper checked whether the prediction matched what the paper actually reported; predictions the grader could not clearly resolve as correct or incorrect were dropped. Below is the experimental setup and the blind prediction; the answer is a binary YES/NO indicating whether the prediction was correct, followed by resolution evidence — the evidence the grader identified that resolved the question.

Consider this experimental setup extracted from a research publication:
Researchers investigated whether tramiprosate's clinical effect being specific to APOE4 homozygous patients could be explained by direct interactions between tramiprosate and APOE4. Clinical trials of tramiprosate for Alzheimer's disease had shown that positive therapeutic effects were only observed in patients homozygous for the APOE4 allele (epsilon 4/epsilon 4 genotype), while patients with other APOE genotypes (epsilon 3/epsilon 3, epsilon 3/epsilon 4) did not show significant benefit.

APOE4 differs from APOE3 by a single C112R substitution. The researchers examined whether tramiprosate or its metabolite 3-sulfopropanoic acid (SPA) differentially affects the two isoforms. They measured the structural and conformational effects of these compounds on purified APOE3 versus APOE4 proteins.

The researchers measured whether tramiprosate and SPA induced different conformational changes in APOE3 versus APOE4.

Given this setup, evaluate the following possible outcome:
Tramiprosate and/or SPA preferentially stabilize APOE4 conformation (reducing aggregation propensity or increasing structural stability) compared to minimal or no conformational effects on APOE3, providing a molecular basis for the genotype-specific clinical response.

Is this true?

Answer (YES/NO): NO